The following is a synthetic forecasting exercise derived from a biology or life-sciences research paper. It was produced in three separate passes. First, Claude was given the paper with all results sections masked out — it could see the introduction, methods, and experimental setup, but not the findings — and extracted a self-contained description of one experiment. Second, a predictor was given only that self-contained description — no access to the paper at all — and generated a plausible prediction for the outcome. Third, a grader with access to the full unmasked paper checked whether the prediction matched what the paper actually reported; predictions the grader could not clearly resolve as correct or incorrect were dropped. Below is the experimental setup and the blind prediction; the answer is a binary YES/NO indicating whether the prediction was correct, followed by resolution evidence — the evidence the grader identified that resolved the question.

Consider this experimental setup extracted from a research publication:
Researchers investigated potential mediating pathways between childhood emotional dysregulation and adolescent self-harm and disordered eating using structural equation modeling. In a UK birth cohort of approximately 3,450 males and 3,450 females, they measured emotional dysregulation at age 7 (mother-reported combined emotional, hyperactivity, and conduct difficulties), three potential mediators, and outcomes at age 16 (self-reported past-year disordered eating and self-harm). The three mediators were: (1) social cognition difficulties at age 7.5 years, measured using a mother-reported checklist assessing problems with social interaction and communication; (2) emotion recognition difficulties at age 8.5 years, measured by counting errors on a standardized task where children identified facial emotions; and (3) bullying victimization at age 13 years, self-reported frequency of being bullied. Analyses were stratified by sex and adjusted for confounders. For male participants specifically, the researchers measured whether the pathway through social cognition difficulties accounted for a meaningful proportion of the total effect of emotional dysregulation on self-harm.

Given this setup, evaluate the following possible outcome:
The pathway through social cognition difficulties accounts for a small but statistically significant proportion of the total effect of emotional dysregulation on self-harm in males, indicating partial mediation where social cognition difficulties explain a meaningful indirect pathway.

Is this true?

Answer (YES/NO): YES